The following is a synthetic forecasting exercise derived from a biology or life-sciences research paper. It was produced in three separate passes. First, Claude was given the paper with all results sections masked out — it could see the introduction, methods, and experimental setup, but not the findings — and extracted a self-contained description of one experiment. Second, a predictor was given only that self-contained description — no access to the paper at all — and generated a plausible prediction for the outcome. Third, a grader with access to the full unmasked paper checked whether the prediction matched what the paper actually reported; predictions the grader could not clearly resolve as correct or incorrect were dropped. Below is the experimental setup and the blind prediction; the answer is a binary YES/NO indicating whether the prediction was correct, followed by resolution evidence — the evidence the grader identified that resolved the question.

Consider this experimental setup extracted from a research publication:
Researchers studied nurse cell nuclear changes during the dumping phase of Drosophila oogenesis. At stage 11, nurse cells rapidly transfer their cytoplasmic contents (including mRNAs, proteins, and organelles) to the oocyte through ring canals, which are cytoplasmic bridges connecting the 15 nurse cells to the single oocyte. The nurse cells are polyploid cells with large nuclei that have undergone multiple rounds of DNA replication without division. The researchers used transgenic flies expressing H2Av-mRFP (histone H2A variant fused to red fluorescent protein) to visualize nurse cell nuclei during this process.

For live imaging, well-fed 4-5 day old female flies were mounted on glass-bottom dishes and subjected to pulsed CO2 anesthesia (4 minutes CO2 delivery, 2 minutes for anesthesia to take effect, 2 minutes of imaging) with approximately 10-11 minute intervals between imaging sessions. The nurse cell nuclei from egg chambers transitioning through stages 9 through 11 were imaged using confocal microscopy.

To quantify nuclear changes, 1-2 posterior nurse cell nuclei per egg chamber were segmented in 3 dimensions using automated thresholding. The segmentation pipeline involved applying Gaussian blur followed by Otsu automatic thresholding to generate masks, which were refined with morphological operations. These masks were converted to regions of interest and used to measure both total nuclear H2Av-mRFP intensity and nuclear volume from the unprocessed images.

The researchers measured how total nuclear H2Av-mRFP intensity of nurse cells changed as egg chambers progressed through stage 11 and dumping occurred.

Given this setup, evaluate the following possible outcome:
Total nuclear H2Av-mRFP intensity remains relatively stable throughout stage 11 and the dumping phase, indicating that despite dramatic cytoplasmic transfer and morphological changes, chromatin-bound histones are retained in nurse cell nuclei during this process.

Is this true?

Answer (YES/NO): NO